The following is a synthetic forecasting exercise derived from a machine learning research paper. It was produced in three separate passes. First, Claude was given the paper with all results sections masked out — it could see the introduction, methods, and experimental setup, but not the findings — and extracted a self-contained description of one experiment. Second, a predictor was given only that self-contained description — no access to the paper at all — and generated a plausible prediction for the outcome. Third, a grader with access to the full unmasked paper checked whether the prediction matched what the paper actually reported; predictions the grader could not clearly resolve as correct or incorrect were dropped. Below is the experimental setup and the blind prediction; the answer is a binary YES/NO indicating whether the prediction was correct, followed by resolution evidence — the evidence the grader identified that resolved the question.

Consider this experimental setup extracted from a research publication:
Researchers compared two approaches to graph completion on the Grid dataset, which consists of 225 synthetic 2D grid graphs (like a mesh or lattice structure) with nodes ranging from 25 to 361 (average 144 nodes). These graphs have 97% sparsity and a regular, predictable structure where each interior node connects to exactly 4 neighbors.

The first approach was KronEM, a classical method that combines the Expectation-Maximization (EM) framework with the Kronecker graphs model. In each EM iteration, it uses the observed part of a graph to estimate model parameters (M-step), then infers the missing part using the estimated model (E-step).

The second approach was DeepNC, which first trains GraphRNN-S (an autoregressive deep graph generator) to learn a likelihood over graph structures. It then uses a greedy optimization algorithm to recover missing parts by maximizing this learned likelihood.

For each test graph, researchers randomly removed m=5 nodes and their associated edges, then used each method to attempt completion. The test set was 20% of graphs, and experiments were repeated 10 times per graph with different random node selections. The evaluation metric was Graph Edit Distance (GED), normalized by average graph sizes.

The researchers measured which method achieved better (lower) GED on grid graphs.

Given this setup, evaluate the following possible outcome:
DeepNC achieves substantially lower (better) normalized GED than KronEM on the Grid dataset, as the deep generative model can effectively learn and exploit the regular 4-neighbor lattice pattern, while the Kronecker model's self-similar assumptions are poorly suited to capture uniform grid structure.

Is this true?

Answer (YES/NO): YES